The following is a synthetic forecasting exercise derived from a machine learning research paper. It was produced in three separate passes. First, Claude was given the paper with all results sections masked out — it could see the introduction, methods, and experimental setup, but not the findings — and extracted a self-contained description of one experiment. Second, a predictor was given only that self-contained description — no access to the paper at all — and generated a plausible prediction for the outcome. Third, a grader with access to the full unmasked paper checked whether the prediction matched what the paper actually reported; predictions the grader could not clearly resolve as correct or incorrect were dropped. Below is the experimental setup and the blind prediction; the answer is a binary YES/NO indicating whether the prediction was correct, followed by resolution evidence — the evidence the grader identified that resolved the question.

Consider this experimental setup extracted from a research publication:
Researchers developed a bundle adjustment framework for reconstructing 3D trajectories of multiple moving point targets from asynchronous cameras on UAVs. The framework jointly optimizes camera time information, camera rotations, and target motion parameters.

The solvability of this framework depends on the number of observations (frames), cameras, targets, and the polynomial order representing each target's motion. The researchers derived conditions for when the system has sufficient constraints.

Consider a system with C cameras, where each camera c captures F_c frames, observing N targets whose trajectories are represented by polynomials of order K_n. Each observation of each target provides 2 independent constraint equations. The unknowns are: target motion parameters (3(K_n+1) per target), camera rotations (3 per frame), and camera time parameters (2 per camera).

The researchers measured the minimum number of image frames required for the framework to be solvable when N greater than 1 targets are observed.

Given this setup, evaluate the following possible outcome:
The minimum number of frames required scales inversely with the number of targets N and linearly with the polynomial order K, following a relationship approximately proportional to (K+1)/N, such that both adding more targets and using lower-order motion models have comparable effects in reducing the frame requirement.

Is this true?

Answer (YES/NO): NO